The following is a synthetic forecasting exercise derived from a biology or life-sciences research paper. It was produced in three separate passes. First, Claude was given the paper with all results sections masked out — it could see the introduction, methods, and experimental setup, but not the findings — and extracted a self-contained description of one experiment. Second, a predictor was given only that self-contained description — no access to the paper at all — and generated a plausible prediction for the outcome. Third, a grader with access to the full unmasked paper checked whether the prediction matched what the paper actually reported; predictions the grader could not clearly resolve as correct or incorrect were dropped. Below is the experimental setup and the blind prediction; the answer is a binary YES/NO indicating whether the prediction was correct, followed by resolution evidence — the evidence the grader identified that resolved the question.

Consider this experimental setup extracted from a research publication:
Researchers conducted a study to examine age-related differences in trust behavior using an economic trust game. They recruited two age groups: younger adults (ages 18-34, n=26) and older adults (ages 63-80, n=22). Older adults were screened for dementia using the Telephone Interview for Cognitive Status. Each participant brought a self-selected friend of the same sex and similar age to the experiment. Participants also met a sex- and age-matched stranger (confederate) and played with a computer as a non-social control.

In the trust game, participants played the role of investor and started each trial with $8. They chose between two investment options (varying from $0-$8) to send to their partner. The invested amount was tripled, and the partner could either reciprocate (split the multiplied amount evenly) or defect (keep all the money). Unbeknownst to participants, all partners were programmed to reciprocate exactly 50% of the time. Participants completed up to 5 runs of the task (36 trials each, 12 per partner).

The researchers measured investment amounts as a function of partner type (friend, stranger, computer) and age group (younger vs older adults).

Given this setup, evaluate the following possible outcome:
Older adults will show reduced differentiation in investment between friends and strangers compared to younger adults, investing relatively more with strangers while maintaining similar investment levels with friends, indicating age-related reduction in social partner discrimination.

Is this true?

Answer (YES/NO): NO